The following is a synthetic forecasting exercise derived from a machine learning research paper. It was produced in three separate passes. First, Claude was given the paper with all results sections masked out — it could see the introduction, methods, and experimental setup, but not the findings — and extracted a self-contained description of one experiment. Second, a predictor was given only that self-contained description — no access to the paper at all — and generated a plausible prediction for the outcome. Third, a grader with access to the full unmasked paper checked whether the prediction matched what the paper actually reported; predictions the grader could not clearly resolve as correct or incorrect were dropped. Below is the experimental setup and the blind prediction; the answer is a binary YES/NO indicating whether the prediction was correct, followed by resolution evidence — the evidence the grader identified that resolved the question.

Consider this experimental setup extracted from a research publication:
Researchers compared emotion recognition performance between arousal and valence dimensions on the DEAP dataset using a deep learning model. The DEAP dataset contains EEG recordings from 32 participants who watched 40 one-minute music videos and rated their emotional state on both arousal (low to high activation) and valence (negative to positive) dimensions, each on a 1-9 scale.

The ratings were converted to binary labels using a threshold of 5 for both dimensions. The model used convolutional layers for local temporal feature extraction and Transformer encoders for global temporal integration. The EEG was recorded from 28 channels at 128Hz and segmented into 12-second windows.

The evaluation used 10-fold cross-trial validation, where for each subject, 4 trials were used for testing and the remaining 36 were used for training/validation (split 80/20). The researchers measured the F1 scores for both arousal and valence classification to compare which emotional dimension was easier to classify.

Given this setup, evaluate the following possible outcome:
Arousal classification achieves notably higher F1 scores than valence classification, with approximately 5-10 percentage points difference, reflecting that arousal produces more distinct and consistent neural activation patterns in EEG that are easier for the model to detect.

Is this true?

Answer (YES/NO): NO